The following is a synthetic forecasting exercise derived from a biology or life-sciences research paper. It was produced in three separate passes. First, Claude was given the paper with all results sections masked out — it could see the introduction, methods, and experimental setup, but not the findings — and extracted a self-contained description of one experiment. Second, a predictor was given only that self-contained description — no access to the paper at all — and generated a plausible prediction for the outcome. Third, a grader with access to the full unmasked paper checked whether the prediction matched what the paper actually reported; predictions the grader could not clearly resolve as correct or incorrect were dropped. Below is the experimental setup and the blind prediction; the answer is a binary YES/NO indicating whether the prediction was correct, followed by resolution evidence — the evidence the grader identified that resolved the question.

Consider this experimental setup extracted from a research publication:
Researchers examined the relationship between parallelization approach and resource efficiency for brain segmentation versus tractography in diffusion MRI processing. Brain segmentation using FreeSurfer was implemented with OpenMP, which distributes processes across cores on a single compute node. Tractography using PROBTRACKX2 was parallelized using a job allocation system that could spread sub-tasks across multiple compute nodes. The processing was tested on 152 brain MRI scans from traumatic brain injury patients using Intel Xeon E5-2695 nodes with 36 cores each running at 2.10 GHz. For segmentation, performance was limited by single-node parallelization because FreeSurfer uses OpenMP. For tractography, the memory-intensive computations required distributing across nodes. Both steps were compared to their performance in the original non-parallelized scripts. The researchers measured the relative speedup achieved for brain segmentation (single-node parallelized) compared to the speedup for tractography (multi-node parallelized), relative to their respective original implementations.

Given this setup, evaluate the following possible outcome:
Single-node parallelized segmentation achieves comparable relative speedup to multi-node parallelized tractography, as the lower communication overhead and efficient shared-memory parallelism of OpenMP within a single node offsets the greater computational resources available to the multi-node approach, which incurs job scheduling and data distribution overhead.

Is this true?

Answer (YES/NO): NO